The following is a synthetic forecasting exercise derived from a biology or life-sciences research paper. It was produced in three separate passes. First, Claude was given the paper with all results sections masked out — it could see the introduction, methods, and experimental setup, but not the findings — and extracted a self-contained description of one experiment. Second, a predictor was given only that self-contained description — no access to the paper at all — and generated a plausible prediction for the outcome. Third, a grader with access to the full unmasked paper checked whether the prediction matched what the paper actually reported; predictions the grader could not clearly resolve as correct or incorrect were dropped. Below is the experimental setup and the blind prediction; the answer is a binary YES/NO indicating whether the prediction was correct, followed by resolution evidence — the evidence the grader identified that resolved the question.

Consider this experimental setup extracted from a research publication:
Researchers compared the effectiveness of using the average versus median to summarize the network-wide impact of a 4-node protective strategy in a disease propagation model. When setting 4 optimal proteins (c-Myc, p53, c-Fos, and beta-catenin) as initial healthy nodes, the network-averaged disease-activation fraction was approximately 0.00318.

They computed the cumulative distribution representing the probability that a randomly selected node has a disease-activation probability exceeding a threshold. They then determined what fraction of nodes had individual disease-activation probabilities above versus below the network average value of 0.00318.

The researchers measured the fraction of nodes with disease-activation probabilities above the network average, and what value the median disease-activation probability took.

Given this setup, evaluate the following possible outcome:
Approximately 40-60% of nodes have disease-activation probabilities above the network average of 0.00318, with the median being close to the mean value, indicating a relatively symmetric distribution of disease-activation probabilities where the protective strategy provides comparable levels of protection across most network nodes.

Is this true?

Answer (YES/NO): NO